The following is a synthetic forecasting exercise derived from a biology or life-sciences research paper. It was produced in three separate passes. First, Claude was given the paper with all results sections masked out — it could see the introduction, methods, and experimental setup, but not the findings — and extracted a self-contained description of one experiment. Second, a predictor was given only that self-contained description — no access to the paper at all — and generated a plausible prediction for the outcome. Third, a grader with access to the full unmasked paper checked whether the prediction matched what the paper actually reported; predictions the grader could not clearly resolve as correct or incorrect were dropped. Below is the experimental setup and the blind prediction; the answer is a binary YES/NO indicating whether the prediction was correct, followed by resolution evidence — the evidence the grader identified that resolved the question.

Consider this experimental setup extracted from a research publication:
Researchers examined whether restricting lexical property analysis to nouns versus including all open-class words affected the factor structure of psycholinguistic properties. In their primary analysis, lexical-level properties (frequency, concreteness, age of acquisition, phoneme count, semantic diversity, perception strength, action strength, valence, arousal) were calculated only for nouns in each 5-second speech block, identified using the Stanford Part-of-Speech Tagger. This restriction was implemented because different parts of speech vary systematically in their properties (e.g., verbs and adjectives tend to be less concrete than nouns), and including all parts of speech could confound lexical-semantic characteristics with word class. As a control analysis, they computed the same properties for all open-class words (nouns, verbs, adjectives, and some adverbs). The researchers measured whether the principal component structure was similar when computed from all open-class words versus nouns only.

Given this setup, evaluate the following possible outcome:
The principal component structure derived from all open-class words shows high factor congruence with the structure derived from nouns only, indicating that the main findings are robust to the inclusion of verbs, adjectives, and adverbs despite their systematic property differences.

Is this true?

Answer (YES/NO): YES